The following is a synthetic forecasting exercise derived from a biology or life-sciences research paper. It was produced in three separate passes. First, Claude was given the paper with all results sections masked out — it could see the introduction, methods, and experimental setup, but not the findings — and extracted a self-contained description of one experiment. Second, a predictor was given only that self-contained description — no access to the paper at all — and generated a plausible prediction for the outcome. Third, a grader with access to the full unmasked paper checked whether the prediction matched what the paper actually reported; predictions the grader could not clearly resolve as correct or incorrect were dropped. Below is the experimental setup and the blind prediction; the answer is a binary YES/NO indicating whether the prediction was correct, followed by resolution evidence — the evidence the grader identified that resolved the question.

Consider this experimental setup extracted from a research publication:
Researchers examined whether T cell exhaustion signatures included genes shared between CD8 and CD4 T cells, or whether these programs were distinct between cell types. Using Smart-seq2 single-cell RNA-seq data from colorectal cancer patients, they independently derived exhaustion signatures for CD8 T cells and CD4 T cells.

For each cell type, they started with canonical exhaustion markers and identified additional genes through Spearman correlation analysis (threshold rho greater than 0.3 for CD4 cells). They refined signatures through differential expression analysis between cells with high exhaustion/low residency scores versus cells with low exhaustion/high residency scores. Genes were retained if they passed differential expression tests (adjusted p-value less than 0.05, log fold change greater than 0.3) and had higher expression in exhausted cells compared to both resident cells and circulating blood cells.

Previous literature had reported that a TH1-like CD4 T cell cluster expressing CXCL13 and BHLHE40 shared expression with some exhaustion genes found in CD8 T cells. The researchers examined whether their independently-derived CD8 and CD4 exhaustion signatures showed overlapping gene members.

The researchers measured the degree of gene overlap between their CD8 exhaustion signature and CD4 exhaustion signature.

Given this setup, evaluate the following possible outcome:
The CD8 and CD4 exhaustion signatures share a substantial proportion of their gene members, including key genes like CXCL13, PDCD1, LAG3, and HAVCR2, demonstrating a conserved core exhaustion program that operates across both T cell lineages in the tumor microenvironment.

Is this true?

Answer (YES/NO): NO